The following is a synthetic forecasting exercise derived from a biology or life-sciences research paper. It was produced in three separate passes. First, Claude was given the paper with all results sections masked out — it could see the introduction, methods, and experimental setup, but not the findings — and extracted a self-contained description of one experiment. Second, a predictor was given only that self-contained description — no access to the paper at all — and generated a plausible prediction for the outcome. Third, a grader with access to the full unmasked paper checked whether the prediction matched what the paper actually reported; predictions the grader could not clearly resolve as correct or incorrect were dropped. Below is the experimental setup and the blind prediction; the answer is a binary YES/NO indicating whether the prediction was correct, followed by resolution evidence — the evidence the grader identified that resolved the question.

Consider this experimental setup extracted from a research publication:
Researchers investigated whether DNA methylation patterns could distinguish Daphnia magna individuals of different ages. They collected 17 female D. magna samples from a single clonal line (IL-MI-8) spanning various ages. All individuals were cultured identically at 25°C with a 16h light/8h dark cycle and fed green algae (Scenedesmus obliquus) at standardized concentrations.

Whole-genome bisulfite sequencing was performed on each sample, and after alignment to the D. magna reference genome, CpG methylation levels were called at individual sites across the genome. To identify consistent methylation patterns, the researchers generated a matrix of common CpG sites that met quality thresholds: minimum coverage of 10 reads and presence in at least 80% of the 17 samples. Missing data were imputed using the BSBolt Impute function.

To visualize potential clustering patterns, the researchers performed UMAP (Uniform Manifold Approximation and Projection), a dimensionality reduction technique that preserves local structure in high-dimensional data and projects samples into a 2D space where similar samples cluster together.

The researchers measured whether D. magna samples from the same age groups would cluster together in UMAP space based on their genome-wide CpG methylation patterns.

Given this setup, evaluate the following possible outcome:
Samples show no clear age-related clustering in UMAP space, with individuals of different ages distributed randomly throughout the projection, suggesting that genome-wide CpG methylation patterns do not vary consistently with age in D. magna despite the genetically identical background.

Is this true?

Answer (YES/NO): YES